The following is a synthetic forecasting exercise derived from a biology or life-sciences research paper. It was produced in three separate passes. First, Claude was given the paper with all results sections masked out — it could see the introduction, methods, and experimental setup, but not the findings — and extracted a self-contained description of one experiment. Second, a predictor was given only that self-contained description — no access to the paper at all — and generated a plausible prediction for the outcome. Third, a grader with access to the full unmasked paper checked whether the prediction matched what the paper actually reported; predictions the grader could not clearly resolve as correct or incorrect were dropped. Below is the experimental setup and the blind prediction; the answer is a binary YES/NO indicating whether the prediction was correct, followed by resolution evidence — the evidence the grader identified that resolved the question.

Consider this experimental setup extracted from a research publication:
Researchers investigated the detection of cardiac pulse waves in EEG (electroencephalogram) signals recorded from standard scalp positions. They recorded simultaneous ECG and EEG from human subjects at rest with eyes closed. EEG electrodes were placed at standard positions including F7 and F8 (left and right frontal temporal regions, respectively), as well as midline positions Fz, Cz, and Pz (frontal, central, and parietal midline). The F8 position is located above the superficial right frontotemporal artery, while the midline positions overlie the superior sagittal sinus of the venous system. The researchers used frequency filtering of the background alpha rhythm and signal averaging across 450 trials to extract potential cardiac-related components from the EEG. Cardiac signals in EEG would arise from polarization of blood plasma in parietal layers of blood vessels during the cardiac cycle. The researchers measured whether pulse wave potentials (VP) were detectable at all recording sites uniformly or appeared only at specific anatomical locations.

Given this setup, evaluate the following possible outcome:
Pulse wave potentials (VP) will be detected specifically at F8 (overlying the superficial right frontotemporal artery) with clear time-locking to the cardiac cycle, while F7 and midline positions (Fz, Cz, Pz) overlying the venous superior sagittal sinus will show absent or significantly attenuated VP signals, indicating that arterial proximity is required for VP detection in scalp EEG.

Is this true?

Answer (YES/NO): YES